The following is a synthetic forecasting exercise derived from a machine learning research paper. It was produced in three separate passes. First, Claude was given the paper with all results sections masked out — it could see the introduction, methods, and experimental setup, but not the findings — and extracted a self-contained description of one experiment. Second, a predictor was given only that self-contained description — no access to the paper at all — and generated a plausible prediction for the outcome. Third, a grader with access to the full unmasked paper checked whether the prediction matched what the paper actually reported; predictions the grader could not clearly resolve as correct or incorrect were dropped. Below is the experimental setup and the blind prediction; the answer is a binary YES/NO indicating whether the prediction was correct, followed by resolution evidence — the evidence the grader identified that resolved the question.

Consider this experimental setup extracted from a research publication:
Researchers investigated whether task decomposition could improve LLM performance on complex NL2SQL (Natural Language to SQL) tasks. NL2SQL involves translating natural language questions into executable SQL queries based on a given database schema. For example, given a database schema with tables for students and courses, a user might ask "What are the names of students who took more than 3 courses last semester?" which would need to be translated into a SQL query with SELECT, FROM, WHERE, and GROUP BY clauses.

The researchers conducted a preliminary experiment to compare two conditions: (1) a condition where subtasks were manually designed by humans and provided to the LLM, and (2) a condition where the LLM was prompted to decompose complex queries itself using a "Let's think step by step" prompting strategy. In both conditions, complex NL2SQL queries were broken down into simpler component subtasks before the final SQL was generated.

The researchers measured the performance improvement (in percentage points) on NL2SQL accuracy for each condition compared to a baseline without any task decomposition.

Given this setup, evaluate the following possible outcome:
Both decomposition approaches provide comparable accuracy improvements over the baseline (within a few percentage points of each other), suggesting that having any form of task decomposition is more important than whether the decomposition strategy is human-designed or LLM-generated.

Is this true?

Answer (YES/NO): NO